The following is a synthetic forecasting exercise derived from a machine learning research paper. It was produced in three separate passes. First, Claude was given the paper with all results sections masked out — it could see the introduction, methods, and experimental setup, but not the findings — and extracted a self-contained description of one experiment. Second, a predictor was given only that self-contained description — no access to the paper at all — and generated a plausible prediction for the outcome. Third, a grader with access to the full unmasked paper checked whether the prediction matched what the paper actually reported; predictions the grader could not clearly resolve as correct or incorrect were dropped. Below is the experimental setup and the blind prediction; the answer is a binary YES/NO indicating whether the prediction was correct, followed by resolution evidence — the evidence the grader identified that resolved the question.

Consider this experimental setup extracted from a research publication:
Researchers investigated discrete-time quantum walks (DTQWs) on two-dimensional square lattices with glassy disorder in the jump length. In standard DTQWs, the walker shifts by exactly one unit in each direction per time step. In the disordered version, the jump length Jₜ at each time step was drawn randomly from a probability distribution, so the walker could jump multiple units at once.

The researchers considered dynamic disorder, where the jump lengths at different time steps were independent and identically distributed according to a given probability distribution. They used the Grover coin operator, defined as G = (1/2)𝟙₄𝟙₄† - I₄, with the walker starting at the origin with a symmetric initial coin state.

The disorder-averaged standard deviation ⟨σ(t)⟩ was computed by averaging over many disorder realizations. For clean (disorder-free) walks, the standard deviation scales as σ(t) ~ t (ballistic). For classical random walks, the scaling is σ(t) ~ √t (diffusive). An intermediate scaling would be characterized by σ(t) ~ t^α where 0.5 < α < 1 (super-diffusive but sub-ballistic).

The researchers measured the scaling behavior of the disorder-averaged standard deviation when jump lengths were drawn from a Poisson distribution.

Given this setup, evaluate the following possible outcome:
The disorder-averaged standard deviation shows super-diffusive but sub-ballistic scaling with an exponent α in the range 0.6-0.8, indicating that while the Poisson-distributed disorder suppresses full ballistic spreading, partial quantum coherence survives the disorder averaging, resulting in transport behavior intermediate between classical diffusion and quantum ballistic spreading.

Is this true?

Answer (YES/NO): NO